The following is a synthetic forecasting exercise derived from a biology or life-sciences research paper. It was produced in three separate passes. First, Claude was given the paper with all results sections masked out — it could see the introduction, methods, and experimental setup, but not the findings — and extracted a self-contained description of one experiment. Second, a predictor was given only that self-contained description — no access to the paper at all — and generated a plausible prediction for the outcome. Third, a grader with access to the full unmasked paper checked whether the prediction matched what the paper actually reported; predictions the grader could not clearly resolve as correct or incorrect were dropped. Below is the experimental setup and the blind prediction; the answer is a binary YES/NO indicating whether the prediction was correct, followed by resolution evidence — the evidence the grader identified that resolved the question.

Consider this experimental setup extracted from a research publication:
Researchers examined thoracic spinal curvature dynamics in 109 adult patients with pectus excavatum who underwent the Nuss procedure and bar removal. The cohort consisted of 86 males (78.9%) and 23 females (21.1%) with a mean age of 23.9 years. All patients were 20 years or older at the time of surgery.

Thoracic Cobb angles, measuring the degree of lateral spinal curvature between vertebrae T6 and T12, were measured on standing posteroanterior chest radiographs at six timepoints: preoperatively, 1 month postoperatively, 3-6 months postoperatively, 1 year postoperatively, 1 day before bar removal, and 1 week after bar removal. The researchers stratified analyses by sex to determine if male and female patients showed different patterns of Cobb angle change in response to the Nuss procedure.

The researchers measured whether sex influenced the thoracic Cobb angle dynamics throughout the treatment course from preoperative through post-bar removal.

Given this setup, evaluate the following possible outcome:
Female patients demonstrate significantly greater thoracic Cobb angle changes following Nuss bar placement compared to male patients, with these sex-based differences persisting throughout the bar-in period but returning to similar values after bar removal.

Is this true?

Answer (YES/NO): NO